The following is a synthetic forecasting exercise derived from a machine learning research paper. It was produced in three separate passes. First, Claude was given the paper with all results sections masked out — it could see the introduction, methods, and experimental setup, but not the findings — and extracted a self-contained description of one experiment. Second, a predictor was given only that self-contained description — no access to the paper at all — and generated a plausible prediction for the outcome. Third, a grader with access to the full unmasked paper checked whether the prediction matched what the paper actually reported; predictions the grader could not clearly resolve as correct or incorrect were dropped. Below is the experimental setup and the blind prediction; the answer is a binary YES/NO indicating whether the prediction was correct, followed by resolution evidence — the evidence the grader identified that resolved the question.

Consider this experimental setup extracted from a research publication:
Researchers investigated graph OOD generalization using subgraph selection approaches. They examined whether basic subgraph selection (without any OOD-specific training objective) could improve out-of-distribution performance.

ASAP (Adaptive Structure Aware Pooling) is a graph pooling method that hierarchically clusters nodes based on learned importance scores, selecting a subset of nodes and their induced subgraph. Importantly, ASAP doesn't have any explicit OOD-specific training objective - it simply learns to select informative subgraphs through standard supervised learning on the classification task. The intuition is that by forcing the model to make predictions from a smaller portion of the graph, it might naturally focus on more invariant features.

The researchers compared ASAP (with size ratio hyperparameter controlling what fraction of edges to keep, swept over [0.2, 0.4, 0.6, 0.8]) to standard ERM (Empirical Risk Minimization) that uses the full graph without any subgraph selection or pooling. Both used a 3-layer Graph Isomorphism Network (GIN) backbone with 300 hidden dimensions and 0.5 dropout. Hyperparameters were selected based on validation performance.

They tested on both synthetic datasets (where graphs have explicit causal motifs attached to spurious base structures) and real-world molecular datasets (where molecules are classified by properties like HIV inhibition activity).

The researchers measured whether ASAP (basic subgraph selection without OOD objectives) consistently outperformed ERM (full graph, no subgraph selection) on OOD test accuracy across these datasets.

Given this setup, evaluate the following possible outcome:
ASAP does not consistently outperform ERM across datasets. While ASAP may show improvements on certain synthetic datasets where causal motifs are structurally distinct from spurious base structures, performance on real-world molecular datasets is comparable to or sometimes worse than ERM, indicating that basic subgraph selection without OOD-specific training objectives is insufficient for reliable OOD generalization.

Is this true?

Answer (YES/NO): NO